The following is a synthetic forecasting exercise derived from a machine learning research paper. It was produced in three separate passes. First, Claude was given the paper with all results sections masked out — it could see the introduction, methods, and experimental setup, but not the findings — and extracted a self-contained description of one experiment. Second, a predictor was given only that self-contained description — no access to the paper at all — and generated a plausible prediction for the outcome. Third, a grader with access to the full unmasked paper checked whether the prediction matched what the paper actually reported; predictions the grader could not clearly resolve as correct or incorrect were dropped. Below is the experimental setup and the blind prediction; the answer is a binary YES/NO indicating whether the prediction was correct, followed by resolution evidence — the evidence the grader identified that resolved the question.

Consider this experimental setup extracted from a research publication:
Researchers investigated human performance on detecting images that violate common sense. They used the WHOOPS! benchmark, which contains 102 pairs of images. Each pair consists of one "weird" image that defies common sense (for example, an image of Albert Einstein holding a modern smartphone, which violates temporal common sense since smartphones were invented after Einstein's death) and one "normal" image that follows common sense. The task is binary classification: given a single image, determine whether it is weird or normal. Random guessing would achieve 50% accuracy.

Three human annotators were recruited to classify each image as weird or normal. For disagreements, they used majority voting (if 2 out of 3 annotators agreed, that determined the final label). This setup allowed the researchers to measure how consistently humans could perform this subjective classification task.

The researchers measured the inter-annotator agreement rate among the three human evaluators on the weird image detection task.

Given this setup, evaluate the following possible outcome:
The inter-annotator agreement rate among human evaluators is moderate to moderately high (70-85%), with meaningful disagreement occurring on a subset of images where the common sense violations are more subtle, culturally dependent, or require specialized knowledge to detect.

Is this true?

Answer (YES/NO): NO